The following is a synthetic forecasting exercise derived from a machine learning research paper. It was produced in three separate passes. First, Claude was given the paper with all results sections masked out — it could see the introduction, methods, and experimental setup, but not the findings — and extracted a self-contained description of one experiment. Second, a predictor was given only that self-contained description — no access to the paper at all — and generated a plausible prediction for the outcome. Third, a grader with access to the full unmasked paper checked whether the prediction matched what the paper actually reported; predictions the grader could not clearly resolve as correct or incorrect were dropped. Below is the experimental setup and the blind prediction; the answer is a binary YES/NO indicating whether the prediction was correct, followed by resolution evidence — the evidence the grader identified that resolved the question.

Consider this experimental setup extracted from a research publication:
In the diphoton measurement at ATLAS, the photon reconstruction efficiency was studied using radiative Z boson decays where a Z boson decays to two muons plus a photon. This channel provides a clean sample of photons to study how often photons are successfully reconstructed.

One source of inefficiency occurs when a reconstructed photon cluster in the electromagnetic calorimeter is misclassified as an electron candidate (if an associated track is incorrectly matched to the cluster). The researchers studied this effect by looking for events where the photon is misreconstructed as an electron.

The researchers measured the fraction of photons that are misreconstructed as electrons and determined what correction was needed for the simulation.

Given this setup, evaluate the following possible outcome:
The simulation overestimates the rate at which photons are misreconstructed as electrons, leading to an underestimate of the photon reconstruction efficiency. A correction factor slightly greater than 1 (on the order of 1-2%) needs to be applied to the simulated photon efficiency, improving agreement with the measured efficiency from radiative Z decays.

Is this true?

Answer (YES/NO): NO